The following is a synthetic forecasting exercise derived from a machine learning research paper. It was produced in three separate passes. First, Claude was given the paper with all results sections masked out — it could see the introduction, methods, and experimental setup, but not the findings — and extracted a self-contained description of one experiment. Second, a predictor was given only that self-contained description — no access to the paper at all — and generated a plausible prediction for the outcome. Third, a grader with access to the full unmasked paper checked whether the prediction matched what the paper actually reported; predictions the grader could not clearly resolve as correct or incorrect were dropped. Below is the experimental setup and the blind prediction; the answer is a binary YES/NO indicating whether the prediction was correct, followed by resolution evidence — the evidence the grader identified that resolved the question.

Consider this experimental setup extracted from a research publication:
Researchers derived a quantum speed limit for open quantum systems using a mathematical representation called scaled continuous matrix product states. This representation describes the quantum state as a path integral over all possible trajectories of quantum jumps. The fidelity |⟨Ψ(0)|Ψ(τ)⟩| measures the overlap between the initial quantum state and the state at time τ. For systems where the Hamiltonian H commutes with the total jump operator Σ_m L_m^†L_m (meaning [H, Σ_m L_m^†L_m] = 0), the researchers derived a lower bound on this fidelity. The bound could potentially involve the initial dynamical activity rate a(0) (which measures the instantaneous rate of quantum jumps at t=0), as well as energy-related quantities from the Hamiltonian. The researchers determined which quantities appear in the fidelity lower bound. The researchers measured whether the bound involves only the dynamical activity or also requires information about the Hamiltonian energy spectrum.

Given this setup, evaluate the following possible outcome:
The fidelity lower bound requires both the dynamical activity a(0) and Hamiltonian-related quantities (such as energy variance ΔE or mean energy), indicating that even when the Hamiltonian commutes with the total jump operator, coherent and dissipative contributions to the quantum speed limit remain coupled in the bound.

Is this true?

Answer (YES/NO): YES